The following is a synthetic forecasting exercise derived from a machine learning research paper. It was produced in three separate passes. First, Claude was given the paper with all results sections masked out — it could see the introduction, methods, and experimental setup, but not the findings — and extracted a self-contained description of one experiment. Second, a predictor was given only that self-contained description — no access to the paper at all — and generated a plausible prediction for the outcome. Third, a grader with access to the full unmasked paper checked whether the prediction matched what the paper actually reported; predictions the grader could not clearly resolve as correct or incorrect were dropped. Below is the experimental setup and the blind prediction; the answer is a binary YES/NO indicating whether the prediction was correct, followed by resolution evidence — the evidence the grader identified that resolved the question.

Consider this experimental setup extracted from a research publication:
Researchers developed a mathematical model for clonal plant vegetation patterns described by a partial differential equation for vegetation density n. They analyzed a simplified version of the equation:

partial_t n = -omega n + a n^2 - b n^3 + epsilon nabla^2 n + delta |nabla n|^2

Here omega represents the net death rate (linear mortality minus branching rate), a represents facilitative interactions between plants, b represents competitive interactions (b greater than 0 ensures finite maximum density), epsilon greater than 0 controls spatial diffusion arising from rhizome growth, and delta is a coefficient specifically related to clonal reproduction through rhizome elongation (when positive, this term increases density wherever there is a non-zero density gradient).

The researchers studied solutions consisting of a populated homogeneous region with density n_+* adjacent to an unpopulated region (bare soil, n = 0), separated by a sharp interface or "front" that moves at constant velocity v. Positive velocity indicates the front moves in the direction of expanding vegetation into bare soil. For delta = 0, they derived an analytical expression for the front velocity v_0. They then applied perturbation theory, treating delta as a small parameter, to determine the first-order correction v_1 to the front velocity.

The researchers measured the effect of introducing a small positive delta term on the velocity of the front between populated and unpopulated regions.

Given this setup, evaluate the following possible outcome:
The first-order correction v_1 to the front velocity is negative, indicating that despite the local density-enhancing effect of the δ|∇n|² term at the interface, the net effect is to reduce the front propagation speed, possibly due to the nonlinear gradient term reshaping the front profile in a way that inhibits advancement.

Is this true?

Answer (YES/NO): NO